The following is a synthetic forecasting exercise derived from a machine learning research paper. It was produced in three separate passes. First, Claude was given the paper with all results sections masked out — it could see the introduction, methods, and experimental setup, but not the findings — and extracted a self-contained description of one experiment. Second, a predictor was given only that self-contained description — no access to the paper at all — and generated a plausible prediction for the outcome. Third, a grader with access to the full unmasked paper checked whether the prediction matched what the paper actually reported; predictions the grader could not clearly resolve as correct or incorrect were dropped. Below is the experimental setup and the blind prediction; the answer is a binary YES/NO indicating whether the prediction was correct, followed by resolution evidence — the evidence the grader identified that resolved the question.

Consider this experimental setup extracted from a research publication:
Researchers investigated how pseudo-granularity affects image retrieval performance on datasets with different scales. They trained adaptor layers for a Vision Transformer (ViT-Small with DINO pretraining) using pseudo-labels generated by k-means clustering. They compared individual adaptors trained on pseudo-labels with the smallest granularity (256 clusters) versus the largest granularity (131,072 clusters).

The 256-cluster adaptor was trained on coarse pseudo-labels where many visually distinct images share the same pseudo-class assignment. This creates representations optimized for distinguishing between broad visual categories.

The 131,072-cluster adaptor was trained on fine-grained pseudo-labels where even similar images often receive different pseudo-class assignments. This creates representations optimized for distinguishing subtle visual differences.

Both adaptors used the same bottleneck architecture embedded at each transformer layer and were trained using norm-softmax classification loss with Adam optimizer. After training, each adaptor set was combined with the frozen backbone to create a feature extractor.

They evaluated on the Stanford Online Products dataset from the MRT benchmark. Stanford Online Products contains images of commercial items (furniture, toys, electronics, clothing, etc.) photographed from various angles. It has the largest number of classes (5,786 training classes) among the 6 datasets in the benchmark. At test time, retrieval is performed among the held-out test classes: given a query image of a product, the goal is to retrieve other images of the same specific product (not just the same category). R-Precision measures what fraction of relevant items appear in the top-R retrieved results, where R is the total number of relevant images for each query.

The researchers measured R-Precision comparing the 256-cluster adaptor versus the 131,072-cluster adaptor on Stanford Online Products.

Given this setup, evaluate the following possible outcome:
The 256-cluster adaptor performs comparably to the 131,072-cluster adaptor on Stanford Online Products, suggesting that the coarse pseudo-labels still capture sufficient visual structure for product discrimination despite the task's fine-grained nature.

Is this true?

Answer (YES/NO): NO